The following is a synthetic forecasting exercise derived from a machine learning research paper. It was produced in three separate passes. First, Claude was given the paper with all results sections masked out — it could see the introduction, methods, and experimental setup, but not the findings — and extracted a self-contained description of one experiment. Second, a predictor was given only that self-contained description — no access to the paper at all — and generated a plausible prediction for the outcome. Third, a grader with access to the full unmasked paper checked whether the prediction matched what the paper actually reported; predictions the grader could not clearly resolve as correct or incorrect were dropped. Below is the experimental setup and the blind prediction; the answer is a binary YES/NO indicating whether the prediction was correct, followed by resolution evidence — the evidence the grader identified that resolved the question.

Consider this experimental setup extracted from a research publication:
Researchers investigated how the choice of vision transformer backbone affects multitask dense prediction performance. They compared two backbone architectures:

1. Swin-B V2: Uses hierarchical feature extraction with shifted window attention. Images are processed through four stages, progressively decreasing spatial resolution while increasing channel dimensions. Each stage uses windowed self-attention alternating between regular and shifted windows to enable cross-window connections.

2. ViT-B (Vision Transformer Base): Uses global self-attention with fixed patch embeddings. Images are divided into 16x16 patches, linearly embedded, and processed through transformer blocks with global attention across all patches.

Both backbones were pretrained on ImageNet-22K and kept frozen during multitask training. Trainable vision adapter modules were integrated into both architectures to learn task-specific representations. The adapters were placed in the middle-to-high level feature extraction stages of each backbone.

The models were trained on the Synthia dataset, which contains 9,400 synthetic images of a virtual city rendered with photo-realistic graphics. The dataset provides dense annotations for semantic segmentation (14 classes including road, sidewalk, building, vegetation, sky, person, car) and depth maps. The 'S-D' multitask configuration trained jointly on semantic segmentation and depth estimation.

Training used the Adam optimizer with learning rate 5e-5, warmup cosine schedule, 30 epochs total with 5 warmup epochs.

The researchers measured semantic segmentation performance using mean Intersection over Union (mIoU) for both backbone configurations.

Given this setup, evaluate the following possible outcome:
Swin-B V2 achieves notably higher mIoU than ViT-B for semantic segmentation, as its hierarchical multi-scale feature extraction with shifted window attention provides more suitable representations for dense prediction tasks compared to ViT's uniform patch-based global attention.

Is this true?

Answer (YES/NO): NO